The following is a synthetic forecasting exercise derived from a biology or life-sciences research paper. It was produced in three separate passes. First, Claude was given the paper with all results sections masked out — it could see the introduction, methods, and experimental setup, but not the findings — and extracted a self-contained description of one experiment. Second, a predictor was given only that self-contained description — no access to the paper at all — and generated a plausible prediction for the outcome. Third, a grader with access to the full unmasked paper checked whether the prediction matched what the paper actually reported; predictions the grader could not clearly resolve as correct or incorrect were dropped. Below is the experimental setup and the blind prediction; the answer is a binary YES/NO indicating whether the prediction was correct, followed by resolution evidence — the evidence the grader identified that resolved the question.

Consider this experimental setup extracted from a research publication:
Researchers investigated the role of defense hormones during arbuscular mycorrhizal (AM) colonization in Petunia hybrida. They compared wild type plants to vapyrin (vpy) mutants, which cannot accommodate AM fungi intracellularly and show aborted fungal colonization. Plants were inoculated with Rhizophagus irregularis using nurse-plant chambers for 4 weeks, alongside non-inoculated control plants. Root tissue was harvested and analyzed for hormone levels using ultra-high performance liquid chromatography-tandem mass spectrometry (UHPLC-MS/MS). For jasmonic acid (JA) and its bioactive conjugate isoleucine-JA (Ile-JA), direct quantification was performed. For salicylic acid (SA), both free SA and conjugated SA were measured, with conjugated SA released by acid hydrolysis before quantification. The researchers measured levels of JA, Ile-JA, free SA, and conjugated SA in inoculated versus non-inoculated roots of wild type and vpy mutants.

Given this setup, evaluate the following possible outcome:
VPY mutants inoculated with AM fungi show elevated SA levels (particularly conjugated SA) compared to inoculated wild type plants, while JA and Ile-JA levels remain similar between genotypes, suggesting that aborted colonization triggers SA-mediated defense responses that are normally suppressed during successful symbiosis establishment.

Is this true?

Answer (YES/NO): NO